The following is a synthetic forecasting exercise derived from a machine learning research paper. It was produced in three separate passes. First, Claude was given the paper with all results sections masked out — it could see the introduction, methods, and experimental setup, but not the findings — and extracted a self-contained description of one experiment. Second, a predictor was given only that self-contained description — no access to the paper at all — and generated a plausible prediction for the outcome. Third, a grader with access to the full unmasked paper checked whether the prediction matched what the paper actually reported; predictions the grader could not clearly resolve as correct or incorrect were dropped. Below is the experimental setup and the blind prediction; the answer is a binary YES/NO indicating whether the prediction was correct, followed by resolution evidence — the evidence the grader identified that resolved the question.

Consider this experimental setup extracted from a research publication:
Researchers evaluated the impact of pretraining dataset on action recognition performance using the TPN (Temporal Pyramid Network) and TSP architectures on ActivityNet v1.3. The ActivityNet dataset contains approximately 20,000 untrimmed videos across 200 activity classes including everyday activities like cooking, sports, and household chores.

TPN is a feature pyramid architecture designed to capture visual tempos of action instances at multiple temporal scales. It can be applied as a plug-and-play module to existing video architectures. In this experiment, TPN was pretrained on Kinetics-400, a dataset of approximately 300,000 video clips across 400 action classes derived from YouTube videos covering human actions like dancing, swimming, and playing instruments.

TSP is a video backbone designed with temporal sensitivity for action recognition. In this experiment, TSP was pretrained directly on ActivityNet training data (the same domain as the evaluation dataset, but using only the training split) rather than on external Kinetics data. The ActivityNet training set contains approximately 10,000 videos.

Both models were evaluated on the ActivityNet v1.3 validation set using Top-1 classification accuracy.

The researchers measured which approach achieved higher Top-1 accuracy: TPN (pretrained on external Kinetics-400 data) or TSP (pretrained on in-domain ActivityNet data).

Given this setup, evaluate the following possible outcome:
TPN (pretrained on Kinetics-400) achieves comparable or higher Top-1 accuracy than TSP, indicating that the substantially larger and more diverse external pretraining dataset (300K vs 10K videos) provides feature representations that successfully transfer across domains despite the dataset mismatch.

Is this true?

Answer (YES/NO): YES